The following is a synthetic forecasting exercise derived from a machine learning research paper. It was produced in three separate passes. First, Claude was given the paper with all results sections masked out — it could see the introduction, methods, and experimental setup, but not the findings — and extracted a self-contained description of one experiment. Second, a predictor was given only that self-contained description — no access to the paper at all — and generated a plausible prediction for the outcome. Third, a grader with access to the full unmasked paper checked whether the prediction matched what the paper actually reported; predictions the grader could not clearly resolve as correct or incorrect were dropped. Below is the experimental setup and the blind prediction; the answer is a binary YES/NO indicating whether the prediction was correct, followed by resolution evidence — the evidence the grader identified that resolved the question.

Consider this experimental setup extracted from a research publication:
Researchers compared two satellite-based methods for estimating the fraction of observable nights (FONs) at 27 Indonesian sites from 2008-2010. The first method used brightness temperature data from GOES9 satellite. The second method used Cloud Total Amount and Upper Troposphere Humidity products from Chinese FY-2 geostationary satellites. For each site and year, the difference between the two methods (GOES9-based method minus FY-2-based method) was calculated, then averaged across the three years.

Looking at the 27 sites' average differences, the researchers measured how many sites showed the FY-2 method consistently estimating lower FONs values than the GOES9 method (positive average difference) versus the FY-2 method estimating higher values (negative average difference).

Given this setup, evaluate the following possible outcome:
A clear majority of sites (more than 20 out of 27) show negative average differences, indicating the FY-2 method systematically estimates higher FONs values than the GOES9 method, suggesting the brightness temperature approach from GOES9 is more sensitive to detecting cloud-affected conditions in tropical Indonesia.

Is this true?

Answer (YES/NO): NO